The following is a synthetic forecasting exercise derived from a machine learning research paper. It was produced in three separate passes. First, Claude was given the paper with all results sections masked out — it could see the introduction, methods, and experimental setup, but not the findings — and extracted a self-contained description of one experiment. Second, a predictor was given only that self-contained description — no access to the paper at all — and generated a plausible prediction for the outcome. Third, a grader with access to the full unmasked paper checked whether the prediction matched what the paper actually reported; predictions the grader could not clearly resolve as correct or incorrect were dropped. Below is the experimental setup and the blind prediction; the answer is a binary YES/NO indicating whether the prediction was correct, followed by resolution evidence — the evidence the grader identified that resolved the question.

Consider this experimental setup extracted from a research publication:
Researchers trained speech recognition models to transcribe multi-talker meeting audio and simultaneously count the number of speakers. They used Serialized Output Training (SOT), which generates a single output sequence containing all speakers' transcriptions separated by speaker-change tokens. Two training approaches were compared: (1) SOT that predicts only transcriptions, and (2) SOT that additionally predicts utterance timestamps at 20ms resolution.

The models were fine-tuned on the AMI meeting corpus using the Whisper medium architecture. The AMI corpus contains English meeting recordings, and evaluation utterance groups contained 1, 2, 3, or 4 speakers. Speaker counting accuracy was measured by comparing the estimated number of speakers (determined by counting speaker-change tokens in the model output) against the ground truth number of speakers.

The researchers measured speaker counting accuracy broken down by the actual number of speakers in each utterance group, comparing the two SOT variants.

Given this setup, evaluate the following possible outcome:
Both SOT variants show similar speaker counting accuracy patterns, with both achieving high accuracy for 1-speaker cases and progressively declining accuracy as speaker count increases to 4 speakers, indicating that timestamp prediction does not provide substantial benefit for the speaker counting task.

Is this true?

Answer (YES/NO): NO